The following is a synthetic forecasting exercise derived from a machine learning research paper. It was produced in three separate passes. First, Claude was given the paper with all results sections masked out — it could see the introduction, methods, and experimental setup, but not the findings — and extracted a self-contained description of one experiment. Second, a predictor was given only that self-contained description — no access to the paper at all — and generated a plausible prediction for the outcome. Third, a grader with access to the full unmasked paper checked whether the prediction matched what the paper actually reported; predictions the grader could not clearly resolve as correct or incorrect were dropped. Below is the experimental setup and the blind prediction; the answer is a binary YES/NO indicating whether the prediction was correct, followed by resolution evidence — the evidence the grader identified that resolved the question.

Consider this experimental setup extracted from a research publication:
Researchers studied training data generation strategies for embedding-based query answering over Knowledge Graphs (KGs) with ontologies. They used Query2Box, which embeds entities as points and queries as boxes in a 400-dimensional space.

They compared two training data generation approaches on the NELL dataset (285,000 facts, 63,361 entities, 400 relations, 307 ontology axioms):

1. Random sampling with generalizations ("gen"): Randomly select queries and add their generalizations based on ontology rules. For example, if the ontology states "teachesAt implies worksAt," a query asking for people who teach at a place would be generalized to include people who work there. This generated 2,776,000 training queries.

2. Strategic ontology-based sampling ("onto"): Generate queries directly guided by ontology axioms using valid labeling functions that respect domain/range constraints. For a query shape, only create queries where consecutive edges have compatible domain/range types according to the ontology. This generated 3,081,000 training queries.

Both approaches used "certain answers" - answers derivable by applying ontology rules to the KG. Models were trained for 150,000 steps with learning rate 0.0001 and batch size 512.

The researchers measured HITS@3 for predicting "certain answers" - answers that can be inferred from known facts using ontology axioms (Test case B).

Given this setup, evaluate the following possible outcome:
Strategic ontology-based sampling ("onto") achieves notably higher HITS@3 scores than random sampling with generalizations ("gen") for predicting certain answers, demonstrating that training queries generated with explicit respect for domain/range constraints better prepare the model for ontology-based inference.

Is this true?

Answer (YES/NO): NO